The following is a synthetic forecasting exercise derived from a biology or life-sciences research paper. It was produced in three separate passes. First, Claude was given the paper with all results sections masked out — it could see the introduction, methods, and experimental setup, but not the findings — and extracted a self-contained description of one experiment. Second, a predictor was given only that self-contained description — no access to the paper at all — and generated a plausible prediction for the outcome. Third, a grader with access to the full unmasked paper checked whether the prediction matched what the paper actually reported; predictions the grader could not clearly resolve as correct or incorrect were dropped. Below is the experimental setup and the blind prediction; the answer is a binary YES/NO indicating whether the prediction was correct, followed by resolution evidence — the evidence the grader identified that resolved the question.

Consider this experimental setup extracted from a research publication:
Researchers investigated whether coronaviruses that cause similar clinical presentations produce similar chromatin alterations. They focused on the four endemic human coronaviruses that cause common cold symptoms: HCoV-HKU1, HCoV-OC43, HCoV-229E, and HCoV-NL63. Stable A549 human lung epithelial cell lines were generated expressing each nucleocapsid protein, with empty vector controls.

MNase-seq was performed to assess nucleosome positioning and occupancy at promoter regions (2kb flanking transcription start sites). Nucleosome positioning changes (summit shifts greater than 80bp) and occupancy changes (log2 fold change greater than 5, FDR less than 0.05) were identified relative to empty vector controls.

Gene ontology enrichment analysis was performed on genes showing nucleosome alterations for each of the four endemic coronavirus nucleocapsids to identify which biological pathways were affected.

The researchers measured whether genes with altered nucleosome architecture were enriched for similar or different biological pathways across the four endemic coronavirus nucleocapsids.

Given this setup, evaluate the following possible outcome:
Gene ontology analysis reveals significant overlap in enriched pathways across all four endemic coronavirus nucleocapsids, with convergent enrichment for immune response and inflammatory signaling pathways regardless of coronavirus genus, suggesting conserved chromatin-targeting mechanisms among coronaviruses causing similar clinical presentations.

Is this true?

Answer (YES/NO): NO